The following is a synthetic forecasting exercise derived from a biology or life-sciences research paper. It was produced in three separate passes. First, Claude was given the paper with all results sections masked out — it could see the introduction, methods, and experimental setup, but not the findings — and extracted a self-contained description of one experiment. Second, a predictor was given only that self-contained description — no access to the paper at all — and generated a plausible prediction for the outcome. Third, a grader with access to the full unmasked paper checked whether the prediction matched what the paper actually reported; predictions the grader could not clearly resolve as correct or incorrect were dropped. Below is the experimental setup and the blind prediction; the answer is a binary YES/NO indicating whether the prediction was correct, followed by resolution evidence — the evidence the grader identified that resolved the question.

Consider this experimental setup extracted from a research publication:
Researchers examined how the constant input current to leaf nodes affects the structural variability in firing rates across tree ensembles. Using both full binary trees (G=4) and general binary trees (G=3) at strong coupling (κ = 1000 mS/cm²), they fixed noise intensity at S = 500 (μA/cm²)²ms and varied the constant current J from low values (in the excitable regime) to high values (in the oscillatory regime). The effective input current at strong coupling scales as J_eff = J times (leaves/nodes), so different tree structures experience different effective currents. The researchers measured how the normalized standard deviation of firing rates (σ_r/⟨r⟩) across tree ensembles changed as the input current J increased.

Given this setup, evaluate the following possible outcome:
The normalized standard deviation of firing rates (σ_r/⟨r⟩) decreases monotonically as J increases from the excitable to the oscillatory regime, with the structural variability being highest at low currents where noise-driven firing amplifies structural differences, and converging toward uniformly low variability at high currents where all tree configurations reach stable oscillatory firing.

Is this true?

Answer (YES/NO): YES